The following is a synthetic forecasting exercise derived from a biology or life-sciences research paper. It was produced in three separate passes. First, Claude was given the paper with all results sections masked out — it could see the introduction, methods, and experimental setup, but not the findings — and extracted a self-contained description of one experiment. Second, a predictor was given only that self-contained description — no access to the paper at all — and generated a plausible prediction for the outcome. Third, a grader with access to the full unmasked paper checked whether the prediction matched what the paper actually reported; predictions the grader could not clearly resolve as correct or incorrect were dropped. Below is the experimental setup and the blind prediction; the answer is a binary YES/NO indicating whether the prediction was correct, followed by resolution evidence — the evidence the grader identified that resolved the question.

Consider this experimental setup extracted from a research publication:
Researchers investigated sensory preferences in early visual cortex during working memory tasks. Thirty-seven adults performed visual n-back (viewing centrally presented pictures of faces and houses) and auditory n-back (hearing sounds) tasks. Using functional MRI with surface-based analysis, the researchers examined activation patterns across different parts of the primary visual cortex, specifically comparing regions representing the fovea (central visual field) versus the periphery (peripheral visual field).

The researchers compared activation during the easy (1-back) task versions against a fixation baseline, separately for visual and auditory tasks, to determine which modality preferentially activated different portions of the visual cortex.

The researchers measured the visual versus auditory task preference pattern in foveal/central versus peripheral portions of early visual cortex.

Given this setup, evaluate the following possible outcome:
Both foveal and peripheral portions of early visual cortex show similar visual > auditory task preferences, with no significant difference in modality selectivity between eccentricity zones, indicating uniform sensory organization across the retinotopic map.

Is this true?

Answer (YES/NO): NO